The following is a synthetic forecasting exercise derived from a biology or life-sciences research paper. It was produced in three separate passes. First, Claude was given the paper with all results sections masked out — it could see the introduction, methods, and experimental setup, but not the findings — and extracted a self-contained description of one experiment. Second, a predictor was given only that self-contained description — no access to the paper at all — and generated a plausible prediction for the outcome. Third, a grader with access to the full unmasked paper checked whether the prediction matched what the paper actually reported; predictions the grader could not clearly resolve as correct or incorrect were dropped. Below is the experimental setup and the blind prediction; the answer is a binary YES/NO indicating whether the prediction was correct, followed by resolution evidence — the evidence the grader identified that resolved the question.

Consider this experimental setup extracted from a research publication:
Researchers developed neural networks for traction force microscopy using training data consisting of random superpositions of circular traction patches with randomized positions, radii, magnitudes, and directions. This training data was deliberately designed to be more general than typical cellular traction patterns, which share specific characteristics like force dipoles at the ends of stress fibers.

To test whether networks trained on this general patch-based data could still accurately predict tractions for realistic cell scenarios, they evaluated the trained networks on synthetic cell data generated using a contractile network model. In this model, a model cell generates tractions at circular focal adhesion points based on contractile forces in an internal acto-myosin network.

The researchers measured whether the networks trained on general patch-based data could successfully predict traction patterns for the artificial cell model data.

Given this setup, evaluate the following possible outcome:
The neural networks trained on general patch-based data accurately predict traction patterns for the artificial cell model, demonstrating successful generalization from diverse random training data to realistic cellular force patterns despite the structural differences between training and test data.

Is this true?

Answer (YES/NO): YES